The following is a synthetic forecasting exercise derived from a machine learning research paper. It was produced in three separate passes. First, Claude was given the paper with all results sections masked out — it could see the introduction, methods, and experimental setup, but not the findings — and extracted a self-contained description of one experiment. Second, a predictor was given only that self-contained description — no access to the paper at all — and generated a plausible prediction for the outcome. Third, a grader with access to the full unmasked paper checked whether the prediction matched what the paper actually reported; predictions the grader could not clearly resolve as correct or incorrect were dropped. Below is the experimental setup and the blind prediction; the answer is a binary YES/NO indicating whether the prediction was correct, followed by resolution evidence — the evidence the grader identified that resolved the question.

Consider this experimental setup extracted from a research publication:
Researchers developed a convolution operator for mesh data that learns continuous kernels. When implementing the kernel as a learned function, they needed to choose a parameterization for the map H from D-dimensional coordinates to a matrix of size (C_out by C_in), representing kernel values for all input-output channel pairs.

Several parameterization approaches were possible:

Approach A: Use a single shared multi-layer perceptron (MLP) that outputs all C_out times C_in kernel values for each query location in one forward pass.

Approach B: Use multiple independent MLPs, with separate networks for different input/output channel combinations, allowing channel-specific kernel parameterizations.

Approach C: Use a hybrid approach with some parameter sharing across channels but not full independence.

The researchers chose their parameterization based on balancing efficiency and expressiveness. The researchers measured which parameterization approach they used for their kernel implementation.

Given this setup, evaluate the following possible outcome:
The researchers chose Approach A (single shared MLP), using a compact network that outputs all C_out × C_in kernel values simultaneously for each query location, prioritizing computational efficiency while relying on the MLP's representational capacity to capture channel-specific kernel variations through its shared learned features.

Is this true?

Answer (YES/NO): YES